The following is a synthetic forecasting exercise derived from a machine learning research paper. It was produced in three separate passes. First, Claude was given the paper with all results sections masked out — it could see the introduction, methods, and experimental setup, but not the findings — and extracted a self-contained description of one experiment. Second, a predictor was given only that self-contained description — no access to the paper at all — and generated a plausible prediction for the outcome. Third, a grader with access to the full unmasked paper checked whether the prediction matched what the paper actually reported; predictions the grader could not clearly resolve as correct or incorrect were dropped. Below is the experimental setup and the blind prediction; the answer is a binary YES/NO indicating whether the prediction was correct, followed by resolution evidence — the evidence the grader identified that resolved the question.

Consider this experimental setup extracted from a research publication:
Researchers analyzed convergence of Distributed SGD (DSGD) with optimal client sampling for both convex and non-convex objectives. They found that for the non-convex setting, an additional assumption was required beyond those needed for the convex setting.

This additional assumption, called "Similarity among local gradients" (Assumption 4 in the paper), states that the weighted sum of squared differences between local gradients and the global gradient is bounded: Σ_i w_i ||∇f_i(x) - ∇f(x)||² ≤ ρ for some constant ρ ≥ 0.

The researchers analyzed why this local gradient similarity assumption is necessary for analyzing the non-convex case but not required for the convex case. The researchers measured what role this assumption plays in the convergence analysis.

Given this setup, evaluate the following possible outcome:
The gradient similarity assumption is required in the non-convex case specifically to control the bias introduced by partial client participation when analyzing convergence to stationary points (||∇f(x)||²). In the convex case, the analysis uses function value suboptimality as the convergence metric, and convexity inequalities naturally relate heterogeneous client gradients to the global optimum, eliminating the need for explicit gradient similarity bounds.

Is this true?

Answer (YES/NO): NO